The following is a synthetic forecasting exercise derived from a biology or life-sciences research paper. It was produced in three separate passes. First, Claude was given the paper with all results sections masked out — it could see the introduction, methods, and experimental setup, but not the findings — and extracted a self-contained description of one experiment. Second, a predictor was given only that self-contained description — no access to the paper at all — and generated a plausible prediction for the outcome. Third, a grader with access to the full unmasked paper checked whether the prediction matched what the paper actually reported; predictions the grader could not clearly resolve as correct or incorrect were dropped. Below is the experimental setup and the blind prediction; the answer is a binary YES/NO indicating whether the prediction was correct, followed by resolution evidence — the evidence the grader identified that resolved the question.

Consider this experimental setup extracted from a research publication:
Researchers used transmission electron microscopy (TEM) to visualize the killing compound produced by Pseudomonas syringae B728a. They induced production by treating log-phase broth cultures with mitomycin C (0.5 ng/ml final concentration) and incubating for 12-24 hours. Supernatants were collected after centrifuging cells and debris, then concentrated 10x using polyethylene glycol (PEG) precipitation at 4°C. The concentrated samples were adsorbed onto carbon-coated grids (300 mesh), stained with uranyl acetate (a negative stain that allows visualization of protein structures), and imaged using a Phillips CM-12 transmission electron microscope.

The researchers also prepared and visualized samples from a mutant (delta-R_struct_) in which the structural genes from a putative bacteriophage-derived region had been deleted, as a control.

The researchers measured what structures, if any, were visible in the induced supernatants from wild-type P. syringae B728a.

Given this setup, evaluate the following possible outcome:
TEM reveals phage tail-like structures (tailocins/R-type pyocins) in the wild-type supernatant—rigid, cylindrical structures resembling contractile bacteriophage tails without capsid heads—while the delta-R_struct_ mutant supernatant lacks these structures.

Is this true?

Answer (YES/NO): YES